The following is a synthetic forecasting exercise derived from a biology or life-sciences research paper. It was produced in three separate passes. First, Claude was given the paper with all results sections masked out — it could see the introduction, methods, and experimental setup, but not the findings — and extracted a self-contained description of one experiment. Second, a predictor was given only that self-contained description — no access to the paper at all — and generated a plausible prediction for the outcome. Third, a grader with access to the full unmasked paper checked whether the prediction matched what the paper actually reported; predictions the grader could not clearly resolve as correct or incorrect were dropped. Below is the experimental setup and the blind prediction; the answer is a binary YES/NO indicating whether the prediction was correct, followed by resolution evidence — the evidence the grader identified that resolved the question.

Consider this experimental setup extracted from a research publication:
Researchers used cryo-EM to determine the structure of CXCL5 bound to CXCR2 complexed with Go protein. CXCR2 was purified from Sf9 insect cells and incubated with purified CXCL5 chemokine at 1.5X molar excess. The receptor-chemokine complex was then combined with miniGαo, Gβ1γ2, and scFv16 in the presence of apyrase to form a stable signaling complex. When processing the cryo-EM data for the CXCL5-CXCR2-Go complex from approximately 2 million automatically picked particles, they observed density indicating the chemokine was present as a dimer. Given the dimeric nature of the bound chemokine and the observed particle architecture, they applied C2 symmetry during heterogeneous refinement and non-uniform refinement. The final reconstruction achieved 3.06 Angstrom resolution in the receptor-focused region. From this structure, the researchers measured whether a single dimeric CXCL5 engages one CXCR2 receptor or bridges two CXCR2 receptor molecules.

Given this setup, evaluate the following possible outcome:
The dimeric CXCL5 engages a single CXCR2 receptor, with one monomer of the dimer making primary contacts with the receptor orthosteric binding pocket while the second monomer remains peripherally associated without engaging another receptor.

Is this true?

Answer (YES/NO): NO